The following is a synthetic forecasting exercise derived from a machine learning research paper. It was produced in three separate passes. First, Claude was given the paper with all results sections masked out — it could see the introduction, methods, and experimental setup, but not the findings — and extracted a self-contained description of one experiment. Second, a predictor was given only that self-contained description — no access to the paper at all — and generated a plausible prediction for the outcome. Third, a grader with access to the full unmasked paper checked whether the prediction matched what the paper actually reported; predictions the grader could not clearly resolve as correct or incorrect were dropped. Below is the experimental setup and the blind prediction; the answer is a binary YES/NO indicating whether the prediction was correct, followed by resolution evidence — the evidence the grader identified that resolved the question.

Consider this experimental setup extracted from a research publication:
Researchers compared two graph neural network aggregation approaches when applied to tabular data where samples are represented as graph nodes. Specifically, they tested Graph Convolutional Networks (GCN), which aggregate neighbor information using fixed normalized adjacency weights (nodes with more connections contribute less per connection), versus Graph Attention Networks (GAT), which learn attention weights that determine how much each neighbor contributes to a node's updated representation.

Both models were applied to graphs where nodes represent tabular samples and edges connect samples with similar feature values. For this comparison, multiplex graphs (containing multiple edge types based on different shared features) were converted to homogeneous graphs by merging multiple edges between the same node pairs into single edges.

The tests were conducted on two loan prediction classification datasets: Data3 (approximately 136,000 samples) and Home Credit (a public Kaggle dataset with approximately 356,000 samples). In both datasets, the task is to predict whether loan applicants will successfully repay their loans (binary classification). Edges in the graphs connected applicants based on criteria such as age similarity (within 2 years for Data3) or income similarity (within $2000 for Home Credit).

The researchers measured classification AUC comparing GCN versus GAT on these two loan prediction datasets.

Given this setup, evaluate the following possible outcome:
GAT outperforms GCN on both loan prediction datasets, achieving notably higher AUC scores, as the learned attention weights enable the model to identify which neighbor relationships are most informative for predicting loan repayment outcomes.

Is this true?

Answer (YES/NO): NO